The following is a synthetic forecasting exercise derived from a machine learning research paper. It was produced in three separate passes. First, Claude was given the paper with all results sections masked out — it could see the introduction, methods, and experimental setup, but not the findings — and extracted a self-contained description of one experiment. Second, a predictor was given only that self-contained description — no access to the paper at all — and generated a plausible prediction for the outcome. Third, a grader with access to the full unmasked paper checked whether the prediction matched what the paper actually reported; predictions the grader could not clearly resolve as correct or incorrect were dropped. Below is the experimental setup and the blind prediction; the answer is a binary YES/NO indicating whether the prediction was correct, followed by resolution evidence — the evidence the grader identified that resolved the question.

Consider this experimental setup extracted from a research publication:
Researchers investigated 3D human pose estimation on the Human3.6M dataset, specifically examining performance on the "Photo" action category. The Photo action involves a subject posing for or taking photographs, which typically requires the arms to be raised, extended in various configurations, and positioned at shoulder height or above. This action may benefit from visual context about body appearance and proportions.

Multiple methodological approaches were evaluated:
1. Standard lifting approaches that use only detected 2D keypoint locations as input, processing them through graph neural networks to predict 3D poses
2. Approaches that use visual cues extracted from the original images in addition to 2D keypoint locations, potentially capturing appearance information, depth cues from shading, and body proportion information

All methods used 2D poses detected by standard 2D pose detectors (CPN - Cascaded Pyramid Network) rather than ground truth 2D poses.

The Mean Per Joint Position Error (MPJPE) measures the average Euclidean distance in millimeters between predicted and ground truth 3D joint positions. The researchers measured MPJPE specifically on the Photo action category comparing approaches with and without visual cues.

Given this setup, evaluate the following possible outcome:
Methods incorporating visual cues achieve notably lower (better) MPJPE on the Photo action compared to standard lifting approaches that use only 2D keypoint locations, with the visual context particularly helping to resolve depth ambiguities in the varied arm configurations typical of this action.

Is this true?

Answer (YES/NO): YES